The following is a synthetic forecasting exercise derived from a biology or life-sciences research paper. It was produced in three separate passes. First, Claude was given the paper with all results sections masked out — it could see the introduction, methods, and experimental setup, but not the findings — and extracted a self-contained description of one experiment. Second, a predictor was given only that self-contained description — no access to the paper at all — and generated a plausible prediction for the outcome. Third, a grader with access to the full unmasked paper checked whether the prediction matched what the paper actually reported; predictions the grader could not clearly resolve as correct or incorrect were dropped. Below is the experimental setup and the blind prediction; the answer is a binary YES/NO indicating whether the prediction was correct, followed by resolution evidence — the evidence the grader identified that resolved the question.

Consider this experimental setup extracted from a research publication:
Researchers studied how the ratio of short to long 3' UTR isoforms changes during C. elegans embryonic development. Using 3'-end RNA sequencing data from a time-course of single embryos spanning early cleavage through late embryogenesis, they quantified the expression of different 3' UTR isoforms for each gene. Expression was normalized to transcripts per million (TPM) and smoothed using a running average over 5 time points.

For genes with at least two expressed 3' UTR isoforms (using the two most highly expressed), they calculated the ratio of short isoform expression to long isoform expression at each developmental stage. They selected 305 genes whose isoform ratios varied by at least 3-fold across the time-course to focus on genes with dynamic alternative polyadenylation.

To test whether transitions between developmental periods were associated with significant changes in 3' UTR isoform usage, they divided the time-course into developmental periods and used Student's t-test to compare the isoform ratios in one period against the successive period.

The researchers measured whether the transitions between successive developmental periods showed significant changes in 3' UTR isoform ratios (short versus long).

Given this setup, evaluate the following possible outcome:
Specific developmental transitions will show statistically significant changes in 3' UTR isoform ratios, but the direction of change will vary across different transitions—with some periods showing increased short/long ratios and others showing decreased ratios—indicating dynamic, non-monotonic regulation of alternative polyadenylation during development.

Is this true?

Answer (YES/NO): YES